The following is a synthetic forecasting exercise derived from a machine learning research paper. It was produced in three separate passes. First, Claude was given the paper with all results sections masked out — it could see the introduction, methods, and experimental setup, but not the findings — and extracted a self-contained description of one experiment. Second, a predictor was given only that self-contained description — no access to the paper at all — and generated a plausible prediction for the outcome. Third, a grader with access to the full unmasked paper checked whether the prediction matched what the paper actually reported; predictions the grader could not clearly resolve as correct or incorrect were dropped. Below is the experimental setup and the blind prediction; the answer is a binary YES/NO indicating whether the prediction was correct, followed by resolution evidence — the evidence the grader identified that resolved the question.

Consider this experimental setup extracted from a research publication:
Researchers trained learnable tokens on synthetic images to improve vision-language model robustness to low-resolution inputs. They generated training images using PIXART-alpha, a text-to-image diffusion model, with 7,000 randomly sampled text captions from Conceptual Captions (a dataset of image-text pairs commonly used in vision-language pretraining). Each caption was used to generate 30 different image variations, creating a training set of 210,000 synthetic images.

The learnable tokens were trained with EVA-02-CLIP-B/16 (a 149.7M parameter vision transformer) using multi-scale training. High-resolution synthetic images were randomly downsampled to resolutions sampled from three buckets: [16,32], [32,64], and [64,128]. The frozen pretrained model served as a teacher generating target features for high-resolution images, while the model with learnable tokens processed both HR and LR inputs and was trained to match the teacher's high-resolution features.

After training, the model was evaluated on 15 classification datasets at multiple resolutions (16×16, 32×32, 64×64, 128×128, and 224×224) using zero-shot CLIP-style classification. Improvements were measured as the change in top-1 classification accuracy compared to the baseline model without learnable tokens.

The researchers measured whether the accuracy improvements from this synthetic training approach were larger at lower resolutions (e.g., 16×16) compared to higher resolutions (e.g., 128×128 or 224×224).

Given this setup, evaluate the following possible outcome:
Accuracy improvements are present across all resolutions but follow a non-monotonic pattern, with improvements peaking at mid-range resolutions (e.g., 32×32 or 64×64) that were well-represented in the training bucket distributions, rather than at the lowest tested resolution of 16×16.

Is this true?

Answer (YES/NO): NO